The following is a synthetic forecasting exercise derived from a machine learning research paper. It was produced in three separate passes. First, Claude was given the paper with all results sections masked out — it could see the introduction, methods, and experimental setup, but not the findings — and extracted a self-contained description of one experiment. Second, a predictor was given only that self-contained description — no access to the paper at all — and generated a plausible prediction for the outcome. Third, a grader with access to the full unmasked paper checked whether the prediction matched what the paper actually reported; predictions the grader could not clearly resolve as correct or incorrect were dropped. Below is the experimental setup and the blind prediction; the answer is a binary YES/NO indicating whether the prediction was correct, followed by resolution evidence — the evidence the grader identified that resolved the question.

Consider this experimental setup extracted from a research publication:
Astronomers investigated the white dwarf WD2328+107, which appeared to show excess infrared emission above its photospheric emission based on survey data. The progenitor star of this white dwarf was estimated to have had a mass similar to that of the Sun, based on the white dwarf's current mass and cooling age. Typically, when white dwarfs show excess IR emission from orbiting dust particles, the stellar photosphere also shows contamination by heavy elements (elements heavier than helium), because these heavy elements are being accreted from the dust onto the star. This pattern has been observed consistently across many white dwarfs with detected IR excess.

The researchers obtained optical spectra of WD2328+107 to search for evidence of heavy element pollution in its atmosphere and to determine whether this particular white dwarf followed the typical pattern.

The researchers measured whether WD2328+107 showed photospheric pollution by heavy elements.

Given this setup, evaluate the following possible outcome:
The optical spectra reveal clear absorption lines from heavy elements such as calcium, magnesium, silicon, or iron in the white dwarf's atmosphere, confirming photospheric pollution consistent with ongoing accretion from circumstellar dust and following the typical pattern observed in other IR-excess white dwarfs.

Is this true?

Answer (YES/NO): NO